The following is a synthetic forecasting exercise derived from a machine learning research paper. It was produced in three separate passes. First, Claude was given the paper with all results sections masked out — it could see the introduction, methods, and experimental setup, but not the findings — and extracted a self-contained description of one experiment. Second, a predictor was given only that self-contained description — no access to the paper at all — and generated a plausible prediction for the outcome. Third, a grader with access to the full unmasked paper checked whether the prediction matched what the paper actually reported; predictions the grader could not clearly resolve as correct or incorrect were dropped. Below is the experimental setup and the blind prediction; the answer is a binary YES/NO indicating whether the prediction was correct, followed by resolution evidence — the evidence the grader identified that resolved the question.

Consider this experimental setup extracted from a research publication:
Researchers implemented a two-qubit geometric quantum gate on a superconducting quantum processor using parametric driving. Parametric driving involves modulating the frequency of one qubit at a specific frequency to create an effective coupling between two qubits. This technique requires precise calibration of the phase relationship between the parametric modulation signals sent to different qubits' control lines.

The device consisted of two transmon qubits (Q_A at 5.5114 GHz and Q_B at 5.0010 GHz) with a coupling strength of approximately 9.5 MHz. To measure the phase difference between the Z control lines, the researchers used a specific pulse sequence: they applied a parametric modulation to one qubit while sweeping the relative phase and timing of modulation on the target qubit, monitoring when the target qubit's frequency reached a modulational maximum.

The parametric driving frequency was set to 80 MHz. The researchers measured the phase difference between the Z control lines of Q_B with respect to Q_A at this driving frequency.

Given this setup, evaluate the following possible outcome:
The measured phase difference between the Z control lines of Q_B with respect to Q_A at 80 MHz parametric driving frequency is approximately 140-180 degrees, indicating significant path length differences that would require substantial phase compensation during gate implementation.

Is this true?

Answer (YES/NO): NO